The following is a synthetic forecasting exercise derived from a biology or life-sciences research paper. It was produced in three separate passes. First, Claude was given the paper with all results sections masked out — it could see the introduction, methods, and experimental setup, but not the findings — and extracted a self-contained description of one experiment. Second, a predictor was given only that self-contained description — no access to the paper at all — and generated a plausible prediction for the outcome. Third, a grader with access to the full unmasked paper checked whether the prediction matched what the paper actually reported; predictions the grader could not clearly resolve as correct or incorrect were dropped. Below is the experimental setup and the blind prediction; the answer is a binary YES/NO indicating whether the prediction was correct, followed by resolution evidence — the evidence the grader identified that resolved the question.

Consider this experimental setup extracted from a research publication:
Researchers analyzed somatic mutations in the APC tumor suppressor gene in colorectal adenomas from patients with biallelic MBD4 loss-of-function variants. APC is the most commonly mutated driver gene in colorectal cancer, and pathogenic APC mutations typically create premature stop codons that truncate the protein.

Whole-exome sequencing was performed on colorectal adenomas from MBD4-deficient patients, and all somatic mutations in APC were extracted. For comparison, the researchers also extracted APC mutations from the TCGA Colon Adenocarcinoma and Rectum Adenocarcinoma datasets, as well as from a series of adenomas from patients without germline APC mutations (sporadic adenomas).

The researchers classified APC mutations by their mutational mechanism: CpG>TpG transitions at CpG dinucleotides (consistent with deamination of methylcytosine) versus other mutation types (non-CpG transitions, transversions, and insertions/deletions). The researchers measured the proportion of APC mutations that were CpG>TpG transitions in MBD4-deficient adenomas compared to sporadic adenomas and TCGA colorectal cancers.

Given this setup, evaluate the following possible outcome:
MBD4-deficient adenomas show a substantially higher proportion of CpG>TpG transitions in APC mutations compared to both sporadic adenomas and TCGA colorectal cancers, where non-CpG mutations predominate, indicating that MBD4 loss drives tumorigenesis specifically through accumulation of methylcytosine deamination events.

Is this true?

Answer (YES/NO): YES